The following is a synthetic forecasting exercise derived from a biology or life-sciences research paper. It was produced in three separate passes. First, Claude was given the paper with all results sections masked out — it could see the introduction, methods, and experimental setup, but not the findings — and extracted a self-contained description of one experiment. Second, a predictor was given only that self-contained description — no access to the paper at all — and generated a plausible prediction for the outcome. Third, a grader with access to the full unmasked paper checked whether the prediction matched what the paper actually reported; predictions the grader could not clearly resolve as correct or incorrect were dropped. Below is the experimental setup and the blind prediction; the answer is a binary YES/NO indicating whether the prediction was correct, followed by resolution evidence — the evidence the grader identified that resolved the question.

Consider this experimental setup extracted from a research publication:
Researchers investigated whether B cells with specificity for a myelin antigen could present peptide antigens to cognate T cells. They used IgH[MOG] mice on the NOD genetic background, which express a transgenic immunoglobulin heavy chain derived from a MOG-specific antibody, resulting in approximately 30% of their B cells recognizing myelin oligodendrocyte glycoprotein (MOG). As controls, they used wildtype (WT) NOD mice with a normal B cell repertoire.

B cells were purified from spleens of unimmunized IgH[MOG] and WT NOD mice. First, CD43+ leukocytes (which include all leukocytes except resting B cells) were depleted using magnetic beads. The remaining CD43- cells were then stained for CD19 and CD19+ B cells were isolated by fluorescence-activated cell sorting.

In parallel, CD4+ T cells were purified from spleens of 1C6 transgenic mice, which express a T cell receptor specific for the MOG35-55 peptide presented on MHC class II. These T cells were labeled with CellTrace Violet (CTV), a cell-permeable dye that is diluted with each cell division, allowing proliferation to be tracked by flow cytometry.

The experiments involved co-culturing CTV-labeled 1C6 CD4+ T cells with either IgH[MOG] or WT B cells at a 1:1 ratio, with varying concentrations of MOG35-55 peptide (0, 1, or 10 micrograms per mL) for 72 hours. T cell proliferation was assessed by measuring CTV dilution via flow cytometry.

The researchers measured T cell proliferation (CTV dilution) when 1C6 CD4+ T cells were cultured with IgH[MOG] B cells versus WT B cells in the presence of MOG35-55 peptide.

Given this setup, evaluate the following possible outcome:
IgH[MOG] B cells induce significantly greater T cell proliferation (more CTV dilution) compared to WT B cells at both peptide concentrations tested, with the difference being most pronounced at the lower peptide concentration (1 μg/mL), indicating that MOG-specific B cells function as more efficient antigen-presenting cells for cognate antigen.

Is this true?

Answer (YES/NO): NO